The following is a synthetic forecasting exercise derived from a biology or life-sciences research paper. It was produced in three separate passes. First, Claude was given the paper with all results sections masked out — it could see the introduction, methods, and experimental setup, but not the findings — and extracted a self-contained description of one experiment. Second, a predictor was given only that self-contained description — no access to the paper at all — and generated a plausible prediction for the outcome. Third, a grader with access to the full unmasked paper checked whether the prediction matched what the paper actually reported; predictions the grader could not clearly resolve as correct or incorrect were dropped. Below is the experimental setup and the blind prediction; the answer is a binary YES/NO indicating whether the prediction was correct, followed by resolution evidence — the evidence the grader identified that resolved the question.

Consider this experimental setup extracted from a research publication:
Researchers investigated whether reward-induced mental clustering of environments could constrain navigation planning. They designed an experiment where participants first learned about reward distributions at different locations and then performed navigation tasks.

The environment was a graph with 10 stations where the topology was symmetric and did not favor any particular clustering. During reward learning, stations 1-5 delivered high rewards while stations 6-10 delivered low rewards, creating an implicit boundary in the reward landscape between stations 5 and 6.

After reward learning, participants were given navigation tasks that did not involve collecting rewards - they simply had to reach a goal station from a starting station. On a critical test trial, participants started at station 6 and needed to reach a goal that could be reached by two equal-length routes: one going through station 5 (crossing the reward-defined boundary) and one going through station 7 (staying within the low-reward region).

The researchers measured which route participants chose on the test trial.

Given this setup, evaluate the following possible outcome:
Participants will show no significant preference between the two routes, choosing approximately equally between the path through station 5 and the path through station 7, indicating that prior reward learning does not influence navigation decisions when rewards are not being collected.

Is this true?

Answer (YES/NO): NO